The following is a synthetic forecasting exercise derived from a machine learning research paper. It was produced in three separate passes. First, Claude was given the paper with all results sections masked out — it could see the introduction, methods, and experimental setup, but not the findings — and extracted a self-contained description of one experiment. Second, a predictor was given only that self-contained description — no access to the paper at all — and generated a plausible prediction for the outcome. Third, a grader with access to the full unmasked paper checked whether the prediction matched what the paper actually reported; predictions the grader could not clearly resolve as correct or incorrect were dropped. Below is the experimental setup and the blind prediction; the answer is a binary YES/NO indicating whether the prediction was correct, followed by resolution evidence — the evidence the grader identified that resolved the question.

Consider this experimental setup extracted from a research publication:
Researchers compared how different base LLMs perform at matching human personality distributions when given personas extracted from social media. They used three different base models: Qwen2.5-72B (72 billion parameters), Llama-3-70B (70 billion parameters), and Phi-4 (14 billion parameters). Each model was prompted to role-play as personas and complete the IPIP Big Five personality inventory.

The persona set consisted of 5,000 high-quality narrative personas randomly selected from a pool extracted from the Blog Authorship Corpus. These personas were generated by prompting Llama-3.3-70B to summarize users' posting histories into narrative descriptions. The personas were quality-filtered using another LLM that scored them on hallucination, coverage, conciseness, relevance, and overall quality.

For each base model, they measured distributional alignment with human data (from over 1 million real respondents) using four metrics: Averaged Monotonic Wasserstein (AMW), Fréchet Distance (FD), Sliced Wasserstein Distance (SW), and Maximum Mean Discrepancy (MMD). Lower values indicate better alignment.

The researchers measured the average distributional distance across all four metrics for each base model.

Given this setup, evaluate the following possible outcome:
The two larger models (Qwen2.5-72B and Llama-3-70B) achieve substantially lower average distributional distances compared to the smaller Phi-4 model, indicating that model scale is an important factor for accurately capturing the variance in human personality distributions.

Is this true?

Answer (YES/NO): NO